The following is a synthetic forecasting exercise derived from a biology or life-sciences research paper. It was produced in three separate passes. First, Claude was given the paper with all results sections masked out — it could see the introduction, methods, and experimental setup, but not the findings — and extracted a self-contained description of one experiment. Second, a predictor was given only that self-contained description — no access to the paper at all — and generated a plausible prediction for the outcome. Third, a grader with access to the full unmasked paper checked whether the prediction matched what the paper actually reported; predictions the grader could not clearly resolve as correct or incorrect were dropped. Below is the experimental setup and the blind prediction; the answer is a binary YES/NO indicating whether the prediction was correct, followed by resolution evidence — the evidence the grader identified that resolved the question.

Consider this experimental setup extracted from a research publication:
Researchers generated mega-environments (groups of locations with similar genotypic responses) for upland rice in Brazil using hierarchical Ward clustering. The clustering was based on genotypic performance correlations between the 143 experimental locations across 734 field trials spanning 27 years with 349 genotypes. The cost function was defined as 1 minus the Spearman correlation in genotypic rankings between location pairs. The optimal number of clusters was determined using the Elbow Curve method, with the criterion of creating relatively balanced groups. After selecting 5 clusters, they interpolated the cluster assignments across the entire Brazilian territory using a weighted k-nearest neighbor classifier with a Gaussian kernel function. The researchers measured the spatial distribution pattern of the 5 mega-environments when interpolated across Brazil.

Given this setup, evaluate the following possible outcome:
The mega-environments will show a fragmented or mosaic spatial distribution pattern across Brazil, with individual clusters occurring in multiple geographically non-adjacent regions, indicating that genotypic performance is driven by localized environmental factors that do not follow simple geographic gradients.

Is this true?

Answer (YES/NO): YES